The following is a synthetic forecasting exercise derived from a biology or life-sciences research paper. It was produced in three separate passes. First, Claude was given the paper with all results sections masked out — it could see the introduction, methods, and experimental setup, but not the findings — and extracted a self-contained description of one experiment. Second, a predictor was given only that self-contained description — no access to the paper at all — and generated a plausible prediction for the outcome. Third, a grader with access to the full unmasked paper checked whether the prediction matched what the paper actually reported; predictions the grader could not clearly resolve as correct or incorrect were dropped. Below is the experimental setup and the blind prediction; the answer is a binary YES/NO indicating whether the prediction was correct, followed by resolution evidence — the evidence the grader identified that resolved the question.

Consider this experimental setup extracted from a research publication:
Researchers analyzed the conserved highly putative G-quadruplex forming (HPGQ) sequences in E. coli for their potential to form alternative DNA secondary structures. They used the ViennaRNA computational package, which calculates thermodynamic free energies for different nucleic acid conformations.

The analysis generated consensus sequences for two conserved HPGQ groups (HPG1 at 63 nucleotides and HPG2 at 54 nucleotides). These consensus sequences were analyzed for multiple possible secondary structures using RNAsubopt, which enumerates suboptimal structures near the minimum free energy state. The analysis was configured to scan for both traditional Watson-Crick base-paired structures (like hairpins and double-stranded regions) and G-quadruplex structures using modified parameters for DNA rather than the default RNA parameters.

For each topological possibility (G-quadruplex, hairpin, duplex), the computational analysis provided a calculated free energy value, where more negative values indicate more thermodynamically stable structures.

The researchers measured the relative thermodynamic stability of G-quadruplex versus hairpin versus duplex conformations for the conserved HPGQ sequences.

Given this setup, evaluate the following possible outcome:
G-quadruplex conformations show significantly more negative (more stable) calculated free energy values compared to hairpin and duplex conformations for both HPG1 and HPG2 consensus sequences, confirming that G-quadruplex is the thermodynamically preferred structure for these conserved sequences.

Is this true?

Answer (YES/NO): NO